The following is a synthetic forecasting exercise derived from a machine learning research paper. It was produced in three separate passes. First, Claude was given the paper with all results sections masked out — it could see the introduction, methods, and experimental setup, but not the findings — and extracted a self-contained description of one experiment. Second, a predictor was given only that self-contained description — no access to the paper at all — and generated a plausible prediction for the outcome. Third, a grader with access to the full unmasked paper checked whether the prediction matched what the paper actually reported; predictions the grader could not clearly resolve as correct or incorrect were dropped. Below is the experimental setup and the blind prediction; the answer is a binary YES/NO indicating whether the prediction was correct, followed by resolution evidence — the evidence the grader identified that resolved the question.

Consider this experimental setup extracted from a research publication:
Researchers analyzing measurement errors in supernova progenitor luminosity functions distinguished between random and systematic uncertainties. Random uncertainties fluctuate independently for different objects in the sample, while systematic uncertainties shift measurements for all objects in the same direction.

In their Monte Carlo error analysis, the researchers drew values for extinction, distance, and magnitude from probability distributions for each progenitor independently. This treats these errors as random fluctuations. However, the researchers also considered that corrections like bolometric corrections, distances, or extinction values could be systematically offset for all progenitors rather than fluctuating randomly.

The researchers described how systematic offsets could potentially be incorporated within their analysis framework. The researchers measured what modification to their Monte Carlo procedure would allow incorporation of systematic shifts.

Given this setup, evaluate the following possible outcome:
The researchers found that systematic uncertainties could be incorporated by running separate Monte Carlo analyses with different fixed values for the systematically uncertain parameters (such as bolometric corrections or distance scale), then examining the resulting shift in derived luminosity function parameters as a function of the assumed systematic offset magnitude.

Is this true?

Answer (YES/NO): NO